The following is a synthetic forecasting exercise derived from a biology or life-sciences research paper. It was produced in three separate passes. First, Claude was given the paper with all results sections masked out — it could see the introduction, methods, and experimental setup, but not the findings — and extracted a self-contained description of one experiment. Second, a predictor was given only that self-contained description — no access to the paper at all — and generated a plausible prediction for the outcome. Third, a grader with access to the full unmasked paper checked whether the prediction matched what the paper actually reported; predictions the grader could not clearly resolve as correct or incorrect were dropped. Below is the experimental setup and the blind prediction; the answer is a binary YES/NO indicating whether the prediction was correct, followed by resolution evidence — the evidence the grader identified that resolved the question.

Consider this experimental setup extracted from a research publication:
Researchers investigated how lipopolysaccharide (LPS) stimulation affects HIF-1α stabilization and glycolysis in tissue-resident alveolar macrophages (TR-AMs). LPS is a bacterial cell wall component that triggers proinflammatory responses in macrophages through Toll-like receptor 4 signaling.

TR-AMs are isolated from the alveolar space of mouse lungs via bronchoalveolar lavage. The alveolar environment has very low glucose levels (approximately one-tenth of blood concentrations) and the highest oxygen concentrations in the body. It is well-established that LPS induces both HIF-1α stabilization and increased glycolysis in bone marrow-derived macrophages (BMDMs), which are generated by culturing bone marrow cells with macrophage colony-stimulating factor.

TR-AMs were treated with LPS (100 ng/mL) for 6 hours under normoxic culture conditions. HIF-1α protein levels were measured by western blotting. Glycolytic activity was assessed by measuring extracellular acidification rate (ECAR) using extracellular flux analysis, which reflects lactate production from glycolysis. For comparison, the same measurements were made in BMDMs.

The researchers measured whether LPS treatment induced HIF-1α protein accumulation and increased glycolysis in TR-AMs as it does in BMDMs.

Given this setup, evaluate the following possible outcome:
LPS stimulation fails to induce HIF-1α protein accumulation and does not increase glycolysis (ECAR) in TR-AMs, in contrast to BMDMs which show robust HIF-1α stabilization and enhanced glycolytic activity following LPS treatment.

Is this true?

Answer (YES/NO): YES